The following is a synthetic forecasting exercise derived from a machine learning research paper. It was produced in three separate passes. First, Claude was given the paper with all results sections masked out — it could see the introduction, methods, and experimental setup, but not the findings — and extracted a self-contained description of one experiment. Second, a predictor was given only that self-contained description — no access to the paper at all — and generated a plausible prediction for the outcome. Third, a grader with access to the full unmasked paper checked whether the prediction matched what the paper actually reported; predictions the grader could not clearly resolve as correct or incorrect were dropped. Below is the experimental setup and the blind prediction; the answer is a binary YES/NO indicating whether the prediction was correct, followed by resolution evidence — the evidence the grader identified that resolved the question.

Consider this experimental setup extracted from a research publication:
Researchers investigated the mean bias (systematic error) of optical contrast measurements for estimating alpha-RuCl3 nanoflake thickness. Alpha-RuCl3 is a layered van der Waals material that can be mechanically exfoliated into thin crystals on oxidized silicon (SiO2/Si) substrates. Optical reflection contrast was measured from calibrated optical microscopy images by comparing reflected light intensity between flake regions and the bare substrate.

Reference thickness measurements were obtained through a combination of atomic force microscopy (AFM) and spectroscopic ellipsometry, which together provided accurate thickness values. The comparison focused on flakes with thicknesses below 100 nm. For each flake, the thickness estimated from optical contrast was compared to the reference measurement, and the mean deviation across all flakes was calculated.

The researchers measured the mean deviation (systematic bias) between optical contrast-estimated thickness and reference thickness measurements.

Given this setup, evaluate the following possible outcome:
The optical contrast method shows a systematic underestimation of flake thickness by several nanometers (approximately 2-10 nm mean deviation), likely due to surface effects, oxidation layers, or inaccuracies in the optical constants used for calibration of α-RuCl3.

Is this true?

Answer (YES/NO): NO